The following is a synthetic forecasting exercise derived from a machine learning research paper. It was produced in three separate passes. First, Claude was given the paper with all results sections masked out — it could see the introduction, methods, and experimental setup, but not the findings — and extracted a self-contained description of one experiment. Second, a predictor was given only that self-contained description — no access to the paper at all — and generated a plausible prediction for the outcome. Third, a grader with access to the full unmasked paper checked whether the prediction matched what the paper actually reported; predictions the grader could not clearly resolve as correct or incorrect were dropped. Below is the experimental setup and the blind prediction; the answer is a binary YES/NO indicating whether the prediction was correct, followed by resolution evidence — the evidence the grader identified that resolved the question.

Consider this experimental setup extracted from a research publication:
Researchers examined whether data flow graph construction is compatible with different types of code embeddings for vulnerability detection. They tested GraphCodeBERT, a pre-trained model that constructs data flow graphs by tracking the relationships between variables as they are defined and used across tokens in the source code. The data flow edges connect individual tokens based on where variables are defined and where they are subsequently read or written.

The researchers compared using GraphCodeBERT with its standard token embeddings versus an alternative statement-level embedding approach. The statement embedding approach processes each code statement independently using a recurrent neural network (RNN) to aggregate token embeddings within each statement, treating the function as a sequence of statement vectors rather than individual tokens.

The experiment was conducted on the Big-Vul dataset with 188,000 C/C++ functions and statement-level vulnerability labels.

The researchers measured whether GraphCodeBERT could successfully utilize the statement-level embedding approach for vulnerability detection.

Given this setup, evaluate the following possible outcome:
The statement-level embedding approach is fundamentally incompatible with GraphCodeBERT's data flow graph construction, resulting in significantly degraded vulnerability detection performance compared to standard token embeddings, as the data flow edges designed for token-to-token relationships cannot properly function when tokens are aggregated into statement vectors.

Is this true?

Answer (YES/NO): NO